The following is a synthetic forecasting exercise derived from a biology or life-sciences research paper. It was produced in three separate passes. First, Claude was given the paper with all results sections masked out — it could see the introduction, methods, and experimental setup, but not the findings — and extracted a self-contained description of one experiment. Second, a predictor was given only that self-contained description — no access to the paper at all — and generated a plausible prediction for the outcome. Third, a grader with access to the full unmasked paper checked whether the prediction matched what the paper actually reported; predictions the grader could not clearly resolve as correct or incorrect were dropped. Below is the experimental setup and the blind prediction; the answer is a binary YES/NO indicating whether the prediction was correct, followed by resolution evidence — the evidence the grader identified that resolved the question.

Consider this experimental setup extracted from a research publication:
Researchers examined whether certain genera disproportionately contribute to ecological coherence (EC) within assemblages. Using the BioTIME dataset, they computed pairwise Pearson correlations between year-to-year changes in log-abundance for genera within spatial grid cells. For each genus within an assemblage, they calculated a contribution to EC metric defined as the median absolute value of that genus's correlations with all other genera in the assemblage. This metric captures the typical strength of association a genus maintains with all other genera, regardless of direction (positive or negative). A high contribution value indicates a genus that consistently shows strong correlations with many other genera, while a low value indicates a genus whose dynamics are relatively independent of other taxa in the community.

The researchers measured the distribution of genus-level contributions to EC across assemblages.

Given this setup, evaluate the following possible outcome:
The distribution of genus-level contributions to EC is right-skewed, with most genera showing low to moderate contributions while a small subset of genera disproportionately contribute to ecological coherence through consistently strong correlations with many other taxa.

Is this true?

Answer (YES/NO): YES